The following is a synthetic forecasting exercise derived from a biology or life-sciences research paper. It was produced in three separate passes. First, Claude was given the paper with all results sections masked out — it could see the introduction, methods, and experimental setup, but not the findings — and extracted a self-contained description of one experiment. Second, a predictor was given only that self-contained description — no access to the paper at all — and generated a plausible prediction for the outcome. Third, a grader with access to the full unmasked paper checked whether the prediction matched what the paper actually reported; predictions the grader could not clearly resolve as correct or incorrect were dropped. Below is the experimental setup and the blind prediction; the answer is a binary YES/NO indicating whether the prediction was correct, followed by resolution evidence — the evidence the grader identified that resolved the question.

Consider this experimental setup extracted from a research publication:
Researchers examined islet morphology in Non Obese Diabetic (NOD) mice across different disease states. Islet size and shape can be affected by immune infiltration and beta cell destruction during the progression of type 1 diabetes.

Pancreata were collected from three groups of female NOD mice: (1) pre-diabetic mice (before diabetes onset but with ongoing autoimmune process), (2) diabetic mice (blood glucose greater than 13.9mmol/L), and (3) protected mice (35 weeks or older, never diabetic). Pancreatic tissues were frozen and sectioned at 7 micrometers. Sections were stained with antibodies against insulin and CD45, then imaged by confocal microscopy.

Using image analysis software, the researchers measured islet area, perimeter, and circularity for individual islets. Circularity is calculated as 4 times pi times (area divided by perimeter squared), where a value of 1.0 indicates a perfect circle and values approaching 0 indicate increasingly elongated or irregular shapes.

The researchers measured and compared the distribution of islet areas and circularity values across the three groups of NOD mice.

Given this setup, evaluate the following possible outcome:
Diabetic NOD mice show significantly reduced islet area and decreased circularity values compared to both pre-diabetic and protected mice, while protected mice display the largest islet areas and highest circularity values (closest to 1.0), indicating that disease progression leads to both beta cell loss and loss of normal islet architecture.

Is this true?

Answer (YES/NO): NO